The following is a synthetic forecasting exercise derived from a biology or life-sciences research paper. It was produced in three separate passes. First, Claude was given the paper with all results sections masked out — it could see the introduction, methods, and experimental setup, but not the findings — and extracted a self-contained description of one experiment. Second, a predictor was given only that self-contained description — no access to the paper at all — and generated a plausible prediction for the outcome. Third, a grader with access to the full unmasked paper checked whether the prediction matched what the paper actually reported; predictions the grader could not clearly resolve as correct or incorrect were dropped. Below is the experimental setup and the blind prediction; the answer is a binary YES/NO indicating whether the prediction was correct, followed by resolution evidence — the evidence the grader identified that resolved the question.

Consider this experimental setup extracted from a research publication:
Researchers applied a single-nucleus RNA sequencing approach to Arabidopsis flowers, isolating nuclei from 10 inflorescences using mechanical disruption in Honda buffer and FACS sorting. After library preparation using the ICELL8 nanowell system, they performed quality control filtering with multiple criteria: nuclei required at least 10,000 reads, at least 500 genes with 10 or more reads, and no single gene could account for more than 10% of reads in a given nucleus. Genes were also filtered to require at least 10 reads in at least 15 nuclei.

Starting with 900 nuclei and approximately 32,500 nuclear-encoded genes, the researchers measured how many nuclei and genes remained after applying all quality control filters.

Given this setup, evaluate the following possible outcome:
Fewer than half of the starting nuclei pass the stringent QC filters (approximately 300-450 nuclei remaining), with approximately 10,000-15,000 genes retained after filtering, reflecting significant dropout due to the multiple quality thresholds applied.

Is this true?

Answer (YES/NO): NO